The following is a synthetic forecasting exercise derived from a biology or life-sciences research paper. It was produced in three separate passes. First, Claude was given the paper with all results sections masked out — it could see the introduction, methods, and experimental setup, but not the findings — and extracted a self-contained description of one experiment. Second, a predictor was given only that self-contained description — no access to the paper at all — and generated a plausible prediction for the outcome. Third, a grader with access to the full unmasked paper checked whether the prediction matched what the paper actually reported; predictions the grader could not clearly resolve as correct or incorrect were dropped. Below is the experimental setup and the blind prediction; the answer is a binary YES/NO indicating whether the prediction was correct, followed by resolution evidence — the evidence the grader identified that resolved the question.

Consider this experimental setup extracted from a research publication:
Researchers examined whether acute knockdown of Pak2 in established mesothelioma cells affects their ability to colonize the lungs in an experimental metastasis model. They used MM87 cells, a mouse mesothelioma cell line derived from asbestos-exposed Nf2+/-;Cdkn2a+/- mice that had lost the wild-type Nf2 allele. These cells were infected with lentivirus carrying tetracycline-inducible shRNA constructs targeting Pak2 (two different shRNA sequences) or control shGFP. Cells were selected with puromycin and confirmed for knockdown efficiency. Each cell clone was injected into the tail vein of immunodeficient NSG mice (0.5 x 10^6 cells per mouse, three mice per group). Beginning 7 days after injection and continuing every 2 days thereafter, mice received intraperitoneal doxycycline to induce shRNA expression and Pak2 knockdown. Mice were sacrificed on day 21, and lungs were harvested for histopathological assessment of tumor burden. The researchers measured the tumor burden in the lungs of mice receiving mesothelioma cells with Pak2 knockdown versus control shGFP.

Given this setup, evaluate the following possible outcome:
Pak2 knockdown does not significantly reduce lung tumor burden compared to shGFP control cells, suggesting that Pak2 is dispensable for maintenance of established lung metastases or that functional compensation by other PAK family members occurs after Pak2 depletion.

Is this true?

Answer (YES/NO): NO